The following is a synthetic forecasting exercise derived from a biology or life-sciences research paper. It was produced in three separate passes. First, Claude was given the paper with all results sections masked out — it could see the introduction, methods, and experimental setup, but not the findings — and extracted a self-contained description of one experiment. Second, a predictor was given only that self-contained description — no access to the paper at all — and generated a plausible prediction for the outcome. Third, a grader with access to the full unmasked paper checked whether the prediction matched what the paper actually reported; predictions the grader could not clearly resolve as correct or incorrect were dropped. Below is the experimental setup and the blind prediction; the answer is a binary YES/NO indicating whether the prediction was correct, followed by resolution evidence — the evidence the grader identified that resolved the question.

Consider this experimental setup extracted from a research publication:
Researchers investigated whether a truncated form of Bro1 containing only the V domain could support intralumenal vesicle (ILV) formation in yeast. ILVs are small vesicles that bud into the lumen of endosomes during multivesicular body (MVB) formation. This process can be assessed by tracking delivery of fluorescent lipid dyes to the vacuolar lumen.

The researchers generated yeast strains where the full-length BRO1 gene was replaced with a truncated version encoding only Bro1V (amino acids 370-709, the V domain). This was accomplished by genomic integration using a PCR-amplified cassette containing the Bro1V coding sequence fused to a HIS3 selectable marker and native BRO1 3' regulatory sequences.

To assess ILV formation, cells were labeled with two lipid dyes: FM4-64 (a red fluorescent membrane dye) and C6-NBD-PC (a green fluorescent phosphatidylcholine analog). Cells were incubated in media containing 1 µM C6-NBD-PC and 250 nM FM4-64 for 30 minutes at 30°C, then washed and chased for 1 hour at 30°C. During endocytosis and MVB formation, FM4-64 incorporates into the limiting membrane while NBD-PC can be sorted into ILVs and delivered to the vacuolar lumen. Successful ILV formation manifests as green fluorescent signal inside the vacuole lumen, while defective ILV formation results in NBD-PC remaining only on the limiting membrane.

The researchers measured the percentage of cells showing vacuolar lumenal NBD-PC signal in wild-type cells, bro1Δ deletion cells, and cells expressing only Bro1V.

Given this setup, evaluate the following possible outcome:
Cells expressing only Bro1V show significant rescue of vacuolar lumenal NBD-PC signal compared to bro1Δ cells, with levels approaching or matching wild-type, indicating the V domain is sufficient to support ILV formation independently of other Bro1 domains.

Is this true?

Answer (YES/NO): NO